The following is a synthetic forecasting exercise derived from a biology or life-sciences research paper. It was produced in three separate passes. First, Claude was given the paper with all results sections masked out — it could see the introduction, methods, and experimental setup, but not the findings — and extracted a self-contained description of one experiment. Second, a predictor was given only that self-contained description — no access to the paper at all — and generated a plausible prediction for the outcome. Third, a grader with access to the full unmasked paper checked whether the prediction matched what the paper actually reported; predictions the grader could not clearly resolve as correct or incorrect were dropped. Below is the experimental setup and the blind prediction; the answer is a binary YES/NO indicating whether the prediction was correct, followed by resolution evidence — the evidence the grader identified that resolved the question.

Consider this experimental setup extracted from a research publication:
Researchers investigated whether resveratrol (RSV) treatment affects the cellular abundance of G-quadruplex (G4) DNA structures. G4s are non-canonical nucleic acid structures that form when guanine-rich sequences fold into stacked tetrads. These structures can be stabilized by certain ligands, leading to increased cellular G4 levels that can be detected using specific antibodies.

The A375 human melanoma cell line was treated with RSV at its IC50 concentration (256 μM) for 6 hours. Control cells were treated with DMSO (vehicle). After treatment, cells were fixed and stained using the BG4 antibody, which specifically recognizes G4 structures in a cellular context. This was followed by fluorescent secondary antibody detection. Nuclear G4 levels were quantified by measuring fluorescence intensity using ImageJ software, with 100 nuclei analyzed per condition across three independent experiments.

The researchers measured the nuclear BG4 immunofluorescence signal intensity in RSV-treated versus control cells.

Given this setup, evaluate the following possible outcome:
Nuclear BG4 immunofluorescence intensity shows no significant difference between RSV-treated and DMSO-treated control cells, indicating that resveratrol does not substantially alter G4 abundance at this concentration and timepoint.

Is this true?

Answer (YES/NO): NO